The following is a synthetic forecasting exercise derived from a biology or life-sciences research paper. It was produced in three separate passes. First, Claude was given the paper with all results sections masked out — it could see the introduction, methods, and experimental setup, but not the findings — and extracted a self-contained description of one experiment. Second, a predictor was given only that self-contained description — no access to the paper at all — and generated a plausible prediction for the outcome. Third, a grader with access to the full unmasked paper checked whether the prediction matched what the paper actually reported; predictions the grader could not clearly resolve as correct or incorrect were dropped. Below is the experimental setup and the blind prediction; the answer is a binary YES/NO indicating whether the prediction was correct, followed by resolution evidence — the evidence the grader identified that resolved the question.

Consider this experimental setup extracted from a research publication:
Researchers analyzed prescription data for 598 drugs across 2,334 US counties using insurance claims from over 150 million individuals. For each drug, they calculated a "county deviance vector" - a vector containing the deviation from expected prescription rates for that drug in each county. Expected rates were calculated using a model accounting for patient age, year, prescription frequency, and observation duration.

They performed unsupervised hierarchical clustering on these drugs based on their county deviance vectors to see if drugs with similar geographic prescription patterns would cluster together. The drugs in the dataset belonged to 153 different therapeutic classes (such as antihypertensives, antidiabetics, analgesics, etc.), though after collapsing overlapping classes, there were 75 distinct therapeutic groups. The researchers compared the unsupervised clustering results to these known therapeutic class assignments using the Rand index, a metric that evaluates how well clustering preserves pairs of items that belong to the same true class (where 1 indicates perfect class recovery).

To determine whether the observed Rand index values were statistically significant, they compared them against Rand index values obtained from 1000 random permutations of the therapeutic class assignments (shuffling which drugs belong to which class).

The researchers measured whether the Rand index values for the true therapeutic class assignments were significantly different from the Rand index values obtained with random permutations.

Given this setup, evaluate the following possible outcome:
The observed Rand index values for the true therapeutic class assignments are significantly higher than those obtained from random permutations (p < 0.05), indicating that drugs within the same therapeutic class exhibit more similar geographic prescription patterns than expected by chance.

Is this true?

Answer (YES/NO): YES